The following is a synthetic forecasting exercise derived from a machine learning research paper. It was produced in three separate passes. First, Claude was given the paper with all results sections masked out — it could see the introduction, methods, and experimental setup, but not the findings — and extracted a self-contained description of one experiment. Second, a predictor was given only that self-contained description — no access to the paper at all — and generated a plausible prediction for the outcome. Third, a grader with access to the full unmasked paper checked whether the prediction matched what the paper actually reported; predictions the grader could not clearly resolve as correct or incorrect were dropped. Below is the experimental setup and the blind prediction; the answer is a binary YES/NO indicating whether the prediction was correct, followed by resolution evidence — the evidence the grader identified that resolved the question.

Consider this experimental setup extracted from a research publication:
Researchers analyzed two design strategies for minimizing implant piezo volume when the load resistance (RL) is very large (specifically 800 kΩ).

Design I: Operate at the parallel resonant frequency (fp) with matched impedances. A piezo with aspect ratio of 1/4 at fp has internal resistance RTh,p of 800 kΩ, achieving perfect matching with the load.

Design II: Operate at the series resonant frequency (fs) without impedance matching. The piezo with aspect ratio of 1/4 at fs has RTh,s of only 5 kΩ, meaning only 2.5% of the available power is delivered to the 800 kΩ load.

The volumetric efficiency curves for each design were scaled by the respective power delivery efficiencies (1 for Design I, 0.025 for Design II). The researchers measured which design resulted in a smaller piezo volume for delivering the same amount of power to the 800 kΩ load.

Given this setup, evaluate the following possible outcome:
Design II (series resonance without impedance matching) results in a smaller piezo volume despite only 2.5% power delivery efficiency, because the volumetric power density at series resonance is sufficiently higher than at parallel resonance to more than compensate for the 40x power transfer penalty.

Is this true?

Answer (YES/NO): NO